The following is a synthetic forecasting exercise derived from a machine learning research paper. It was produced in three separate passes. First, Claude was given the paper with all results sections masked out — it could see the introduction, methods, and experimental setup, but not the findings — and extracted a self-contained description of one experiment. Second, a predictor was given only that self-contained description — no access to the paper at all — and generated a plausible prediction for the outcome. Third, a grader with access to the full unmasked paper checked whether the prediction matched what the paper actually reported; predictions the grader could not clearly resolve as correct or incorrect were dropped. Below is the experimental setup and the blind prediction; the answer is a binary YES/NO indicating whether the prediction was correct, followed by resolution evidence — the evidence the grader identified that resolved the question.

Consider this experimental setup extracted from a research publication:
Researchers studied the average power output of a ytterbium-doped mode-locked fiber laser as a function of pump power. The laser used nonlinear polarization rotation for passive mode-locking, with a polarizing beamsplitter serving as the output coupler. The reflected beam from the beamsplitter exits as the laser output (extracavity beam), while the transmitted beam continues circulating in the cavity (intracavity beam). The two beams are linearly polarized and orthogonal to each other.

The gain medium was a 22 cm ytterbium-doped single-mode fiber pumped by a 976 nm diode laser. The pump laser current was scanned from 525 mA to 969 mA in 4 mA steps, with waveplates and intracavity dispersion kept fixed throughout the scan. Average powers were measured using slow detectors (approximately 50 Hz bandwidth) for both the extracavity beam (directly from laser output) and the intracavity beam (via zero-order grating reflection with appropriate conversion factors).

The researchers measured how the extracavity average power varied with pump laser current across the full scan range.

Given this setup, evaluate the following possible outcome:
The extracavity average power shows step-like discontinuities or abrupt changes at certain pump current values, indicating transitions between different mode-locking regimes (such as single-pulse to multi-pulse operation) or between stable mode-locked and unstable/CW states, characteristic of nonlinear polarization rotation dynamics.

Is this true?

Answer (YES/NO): NO